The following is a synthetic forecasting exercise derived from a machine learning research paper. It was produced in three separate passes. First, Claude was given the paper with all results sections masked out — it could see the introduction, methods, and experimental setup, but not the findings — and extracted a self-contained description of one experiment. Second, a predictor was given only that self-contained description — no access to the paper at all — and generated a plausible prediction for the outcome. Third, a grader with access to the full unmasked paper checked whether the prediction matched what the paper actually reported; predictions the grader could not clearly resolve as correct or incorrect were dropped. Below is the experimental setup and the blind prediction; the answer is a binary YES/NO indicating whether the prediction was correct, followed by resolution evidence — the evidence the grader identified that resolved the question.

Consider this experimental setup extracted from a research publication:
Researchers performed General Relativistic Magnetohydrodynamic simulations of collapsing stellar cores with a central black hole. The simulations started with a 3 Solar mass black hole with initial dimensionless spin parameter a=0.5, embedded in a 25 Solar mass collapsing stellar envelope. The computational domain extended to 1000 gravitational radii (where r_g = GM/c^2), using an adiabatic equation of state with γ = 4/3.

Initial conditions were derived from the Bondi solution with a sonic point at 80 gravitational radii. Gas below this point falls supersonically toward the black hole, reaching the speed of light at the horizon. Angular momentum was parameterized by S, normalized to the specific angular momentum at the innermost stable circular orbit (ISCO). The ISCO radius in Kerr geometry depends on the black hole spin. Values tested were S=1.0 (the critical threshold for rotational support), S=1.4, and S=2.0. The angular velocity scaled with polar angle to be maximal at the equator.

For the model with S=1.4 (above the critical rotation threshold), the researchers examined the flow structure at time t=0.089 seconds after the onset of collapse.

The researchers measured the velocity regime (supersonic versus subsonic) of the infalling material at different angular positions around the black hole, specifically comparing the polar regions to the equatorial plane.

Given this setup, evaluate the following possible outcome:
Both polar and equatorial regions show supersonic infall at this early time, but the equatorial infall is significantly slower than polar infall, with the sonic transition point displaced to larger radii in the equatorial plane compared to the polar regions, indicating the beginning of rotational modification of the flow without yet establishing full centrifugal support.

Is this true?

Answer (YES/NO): NO